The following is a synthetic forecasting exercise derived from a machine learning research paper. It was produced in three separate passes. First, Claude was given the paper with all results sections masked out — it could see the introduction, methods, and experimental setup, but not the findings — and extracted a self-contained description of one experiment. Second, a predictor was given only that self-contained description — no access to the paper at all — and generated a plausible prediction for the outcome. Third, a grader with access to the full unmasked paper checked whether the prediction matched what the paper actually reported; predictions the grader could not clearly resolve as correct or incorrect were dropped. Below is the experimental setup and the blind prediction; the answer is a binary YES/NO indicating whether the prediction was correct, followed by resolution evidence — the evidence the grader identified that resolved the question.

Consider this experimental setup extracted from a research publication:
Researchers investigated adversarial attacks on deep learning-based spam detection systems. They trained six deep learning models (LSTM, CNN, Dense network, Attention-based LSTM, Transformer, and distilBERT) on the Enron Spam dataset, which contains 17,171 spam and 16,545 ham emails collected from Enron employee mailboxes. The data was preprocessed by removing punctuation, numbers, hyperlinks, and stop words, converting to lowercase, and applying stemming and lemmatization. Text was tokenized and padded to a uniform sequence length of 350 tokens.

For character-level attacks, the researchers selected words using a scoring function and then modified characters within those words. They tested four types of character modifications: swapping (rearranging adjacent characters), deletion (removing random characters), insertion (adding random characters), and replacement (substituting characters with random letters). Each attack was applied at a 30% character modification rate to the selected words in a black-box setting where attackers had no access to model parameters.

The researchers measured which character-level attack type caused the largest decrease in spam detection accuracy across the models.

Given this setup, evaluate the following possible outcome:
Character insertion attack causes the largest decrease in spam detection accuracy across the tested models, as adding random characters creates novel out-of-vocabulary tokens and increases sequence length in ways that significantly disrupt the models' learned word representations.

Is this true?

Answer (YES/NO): YES